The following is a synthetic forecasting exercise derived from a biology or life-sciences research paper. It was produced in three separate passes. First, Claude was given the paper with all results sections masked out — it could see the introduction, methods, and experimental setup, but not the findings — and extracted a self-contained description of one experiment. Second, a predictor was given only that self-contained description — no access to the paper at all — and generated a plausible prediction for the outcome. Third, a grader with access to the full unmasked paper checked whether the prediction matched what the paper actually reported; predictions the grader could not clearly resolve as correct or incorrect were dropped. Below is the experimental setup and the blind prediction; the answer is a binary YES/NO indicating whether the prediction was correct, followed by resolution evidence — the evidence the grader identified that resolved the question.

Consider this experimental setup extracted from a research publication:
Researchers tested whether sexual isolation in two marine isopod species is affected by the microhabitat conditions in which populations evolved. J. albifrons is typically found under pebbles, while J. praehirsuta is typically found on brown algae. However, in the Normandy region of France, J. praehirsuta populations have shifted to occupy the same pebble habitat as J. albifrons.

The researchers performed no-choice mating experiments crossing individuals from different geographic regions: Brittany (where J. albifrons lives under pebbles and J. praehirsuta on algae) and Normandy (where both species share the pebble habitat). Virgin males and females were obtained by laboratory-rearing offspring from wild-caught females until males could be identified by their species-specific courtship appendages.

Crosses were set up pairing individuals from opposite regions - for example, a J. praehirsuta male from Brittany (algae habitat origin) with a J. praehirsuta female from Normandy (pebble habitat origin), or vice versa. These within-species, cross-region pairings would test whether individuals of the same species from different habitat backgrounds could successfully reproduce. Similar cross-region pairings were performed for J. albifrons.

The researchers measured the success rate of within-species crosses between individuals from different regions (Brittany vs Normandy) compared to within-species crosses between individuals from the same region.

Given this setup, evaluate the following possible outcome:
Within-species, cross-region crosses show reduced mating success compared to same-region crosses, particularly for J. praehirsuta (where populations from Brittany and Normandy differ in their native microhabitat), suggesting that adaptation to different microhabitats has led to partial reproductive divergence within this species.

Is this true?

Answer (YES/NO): NO